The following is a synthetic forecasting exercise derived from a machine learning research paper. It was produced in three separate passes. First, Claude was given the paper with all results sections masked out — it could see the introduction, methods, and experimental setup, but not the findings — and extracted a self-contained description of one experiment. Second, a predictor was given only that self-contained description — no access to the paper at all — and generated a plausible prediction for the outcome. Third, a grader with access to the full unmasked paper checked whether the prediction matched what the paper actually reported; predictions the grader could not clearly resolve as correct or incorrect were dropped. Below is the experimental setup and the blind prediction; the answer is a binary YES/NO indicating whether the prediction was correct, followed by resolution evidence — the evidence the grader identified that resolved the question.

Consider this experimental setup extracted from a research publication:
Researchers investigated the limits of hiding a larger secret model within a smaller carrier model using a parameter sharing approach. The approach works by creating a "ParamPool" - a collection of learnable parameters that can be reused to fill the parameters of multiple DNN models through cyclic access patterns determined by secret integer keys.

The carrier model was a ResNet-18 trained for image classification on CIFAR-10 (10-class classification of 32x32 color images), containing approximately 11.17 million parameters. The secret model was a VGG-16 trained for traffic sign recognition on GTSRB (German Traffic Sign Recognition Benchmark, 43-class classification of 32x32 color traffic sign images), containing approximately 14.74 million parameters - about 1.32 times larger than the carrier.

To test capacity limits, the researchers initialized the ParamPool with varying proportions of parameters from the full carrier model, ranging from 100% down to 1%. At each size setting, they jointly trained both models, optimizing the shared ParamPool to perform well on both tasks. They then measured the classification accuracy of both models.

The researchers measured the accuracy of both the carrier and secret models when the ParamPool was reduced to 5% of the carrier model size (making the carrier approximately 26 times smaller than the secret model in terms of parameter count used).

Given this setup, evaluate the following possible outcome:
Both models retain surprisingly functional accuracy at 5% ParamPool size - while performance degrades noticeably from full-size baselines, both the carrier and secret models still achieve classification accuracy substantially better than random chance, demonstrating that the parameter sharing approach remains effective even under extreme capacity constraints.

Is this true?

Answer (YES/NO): NO